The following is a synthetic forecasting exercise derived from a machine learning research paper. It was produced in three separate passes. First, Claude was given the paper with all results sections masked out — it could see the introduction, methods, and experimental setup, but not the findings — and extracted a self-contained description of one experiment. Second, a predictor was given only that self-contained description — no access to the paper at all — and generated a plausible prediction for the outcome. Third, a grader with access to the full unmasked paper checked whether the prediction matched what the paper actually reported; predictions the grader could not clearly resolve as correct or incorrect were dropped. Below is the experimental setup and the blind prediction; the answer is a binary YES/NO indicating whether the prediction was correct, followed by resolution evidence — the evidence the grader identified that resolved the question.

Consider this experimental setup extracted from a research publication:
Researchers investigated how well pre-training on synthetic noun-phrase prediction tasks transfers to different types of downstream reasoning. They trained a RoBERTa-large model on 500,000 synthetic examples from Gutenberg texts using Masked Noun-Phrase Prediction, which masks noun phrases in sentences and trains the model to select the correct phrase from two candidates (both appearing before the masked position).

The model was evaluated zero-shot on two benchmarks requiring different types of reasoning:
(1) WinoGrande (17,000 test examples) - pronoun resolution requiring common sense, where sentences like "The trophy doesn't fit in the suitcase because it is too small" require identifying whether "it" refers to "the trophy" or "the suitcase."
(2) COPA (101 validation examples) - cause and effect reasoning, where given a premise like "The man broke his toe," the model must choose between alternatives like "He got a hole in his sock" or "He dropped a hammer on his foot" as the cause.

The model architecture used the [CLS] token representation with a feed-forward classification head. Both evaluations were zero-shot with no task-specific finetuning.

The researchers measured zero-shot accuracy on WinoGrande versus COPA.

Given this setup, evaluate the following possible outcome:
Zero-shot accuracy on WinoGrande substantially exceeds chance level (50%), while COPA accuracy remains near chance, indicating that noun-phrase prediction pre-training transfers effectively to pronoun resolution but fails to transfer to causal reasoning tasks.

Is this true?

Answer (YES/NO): NO